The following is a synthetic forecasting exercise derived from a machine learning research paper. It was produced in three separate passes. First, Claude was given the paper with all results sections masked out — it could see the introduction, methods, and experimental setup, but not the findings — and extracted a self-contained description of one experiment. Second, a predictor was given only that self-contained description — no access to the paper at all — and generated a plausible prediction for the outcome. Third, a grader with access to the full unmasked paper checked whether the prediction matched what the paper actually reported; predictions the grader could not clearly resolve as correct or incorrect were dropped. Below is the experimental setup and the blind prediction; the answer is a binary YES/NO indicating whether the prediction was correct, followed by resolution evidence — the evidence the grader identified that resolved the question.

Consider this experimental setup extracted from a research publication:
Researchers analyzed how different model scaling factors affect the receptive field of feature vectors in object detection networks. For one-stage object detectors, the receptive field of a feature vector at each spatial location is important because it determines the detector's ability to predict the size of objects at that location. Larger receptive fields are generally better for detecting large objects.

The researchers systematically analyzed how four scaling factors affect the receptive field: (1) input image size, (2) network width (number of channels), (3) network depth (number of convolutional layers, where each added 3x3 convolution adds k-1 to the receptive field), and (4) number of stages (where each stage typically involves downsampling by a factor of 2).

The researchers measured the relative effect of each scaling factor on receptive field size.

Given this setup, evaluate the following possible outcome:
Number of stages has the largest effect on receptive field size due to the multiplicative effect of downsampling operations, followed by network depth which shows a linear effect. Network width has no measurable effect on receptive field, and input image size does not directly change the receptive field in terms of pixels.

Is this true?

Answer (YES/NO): YES